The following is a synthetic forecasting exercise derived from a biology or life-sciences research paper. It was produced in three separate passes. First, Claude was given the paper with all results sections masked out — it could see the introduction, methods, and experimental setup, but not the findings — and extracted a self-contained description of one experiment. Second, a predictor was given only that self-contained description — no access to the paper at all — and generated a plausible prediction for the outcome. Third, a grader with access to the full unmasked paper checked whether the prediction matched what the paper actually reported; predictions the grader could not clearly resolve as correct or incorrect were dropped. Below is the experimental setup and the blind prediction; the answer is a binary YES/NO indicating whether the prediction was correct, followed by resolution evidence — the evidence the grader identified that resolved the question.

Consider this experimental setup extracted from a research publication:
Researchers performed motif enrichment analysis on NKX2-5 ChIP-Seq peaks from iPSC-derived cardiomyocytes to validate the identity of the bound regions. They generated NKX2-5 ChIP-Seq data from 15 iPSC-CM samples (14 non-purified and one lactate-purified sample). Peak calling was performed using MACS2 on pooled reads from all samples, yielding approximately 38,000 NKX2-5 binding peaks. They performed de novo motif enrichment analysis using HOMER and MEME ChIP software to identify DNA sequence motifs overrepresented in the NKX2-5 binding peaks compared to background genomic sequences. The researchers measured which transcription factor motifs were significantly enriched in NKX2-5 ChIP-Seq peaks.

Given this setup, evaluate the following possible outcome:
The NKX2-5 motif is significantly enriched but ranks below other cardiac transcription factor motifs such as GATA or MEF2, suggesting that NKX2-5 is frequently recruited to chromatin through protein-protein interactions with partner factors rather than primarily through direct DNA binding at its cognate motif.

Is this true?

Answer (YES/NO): NO